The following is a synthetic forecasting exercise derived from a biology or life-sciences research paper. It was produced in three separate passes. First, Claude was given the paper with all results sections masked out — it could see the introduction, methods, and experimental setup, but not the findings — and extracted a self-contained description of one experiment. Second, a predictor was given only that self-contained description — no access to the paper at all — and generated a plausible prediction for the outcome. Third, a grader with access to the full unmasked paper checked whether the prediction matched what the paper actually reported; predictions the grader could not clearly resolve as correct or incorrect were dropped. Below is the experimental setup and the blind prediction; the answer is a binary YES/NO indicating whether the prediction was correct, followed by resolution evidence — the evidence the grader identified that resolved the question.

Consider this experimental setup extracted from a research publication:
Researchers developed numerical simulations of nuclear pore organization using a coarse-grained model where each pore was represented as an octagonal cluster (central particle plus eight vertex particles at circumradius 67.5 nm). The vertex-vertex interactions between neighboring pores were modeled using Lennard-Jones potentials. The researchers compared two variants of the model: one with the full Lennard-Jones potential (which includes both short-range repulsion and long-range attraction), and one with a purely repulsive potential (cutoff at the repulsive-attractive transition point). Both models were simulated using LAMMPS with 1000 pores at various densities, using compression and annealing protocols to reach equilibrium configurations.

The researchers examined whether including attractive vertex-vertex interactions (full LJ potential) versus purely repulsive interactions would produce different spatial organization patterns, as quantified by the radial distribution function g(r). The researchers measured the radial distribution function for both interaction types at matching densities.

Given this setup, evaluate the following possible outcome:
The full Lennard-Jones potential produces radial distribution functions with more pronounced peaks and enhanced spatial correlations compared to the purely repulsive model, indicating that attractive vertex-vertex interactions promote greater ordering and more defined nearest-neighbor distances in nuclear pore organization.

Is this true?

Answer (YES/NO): NO